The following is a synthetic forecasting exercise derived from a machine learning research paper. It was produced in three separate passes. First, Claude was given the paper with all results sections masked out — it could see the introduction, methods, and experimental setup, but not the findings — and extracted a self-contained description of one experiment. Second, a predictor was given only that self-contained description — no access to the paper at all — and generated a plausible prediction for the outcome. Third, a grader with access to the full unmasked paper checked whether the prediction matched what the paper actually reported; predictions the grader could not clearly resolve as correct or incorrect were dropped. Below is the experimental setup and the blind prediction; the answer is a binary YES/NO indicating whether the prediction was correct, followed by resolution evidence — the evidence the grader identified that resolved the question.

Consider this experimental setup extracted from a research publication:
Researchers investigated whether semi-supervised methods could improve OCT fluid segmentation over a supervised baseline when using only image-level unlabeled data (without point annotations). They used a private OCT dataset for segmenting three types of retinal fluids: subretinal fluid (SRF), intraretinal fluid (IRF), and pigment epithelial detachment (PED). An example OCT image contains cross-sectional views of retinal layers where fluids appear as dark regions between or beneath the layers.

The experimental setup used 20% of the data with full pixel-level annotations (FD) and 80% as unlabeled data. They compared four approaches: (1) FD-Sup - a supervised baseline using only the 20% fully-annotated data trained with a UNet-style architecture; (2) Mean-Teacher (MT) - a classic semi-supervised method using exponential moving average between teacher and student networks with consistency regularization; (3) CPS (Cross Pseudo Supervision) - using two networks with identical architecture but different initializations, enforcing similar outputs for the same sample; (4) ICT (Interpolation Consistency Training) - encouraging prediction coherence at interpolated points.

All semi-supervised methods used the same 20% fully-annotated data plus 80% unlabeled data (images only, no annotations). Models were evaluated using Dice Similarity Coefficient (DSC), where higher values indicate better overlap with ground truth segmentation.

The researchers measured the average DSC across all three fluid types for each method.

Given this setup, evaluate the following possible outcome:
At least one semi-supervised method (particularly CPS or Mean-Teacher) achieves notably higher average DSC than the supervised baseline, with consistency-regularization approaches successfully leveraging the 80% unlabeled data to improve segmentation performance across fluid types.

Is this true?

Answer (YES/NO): NO